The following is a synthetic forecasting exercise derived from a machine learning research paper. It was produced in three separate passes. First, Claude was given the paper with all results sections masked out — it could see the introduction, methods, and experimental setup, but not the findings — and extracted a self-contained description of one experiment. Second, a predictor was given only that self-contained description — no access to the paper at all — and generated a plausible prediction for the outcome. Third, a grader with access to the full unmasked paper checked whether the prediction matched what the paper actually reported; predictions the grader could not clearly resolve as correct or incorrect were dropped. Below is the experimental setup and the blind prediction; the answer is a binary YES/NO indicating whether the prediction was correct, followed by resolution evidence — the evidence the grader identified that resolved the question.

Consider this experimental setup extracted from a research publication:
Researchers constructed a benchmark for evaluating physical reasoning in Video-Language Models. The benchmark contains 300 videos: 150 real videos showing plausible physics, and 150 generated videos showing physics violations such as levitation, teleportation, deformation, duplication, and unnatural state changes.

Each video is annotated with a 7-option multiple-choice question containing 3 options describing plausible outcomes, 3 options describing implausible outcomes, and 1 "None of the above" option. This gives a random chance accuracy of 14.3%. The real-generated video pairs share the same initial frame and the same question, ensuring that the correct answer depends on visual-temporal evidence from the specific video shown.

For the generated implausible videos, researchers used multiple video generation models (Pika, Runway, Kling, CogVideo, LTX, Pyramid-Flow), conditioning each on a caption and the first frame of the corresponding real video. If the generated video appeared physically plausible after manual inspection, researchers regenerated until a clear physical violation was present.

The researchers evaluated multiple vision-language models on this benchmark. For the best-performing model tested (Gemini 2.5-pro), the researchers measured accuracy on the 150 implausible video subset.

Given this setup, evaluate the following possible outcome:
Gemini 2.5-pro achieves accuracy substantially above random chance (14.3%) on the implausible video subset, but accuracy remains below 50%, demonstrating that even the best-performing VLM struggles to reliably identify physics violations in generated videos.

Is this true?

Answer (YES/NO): YES